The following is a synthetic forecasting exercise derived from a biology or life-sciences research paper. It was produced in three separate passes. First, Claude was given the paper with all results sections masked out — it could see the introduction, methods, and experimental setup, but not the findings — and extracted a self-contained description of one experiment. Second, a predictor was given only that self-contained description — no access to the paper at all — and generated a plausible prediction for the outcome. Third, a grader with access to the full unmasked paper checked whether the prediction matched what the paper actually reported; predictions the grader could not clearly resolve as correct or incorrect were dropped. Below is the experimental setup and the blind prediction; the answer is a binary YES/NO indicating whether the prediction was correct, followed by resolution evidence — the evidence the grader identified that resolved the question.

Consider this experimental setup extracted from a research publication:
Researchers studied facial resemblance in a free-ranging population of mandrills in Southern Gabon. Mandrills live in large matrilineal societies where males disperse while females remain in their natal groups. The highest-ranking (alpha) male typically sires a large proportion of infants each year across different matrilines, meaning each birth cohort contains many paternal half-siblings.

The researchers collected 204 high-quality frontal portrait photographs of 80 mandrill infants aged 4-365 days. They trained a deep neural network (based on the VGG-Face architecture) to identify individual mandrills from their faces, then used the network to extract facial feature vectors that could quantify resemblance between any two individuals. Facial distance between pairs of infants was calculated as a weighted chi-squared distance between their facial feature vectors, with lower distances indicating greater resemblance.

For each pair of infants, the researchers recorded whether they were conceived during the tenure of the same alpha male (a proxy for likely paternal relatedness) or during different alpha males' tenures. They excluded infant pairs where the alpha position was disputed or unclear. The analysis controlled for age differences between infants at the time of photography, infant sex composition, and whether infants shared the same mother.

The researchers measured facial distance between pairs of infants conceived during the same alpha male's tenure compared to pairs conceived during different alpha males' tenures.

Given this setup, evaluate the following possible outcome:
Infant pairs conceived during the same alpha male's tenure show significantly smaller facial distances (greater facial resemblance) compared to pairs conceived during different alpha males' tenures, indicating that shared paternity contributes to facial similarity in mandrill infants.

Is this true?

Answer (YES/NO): YES